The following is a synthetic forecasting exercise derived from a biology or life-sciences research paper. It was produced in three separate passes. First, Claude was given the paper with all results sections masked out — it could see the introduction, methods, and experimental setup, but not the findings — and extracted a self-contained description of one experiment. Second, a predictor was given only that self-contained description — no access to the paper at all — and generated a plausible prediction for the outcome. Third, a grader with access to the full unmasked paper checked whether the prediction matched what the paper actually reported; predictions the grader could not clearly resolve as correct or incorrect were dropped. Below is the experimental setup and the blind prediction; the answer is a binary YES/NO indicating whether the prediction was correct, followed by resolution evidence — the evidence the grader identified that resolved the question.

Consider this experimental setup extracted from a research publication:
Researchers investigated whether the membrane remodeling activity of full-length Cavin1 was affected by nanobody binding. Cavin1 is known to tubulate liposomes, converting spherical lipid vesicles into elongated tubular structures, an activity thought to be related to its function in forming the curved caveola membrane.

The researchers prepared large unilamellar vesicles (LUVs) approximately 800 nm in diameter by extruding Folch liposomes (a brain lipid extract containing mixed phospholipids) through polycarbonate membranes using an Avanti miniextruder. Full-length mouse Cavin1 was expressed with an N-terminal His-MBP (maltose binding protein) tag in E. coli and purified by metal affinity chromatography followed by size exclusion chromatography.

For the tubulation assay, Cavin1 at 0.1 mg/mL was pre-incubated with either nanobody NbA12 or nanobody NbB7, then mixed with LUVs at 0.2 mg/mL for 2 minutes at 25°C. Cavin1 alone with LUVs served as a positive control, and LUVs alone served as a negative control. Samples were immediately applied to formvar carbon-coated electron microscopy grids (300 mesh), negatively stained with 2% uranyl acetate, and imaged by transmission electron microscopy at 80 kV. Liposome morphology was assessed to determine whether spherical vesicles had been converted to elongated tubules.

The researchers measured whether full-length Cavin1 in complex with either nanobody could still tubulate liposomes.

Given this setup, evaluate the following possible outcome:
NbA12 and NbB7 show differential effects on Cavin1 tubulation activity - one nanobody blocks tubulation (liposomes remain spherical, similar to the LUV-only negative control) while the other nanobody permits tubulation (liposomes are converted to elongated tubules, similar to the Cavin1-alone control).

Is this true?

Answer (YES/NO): NO